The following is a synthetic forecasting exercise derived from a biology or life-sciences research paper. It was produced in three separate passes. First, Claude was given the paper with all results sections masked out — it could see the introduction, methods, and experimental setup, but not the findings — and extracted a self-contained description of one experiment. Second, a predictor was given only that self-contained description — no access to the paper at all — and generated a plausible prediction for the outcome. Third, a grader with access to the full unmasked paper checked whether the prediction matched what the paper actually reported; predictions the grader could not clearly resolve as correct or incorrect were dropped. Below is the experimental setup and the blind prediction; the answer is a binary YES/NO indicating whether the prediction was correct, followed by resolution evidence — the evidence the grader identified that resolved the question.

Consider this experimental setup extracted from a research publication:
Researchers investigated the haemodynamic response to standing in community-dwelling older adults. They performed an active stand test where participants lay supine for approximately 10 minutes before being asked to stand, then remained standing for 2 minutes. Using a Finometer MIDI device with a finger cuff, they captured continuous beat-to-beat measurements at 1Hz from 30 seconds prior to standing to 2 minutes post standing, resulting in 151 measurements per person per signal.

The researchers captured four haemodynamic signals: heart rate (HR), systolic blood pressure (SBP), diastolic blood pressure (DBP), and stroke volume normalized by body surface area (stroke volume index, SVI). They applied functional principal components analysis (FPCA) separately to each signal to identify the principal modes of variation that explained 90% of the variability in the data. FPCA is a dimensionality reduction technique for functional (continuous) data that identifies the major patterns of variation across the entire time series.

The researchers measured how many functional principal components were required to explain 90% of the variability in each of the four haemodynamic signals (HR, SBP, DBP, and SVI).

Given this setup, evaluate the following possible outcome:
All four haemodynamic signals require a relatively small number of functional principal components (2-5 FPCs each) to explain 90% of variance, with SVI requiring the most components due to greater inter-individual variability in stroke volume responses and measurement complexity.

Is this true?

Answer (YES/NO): NO